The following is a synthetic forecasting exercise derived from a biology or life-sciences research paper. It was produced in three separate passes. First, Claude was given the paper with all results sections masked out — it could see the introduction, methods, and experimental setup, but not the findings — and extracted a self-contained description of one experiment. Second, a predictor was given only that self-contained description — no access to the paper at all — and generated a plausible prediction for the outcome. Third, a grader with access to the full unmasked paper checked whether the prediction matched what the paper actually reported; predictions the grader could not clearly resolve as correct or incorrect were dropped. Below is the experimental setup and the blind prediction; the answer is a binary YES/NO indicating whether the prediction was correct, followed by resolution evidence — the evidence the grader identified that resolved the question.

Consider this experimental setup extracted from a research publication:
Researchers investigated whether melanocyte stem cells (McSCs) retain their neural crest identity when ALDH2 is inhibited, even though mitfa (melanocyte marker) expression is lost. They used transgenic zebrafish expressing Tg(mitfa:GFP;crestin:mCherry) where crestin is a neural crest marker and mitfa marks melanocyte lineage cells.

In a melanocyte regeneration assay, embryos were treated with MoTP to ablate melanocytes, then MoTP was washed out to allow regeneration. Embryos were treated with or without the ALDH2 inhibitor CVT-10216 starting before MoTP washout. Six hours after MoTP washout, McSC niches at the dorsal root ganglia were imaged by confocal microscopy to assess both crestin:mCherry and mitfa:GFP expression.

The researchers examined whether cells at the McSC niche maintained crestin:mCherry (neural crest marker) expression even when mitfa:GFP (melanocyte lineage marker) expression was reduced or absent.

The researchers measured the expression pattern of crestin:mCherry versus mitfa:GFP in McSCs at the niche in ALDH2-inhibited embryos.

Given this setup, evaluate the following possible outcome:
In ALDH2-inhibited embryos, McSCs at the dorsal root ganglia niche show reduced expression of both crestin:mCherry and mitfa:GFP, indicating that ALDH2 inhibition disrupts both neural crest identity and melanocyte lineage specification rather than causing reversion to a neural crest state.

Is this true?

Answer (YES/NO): NO